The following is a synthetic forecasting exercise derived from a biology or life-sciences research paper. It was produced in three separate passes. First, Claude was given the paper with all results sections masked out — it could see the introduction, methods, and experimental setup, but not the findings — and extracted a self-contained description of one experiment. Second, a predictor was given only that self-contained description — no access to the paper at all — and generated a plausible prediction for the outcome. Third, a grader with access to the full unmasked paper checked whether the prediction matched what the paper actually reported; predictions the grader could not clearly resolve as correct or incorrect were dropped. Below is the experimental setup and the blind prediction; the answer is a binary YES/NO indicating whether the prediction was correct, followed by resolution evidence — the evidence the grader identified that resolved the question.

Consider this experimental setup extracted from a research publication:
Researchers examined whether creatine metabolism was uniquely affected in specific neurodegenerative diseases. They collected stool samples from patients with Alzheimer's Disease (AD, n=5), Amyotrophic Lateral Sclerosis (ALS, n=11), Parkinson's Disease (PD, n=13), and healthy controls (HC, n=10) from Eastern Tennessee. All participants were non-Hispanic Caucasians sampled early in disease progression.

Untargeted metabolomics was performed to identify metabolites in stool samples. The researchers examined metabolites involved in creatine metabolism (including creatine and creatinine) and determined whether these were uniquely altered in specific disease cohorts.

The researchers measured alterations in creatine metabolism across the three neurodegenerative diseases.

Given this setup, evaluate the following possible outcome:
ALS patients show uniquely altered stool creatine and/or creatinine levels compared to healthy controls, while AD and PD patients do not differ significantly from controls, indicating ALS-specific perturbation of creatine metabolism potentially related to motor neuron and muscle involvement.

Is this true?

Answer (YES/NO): YES